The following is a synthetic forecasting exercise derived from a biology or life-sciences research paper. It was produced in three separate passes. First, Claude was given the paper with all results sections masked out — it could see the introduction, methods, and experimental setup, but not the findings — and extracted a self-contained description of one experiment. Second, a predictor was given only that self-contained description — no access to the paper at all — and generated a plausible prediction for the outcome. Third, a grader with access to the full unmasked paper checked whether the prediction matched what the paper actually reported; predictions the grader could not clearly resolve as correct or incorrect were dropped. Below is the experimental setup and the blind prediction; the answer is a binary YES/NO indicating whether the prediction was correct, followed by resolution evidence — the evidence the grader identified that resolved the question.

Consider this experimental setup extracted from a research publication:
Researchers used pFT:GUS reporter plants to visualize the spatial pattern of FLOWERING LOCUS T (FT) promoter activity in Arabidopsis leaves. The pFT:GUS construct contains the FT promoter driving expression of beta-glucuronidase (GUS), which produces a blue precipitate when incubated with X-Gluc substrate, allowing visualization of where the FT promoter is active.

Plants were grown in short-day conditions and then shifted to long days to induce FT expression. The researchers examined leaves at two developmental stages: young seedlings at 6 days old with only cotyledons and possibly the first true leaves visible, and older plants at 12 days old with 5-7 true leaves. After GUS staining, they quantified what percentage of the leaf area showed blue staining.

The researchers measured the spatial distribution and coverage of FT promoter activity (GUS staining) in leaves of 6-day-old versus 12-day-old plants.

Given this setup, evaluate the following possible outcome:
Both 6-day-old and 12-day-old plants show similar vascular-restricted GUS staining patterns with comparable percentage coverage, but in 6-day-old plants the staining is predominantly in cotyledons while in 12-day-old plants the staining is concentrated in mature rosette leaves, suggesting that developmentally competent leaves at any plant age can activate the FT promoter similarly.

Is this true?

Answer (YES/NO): NO